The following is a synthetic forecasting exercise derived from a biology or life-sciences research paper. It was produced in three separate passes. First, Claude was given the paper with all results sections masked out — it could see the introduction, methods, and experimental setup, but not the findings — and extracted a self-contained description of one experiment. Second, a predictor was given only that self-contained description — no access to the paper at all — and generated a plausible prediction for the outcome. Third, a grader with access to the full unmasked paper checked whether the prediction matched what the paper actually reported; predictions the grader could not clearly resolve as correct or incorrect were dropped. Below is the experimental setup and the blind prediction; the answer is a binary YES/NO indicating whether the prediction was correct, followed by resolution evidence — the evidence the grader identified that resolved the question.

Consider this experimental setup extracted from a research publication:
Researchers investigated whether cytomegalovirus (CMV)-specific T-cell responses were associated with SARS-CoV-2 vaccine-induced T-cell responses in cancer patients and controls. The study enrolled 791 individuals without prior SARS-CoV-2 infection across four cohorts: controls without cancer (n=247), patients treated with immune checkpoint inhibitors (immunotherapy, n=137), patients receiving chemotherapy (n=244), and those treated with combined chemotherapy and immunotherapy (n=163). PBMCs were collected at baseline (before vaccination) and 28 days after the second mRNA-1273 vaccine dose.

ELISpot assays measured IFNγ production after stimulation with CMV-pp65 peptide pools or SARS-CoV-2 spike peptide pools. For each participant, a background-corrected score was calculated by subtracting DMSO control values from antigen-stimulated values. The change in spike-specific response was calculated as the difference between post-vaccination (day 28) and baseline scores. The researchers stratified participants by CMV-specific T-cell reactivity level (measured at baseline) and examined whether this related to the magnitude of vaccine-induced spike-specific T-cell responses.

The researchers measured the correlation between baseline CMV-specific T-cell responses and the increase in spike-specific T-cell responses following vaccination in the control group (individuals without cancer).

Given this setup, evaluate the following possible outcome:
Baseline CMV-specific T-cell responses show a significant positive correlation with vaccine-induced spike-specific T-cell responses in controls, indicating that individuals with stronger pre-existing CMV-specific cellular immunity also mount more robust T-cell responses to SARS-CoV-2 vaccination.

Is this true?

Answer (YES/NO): YES